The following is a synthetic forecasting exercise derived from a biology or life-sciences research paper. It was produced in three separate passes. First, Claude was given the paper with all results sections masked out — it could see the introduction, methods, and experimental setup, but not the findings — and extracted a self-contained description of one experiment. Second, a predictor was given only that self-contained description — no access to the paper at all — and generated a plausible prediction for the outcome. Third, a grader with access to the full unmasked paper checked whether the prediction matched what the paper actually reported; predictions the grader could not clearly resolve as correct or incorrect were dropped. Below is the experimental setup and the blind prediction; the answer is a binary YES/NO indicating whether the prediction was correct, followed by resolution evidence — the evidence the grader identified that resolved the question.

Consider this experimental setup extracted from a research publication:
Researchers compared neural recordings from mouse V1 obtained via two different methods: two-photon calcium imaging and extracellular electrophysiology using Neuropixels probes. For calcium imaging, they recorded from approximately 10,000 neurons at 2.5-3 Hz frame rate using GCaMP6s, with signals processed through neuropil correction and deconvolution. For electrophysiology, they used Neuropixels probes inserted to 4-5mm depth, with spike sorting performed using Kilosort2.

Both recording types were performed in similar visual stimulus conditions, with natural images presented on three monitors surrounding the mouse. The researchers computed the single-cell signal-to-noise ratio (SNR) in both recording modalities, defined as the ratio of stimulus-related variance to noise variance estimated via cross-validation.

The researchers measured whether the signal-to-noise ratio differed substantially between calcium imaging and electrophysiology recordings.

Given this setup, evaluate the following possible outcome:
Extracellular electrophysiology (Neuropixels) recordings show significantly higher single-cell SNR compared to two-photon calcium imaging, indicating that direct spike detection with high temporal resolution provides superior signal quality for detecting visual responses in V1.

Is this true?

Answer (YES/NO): NO